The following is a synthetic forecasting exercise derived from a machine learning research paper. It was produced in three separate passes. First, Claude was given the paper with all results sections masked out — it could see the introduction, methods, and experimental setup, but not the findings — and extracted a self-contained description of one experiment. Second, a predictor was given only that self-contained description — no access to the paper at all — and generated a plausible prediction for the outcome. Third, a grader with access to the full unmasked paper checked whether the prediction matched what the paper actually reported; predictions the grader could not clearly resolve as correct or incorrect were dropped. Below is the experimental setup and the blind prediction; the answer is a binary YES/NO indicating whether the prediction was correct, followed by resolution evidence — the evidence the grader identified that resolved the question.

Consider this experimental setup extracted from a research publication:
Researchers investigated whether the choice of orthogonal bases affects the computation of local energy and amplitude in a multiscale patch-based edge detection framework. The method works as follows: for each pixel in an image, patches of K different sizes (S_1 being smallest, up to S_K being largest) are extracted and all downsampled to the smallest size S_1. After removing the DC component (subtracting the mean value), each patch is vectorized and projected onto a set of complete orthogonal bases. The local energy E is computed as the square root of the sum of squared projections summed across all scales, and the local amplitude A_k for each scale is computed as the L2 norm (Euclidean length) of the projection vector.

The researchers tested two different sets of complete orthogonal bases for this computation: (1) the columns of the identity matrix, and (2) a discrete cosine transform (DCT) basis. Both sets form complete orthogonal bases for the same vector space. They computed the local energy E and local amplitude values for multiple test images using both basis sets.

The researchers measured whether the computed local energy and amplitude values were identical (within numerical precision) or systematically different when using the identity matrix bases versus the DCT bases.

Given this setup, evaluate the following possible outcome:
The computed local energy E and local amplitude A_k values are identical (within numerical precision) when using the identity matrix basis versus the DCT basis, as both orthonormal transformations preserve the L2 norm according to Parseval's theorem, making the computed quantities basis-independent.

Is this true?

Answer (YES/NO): YES